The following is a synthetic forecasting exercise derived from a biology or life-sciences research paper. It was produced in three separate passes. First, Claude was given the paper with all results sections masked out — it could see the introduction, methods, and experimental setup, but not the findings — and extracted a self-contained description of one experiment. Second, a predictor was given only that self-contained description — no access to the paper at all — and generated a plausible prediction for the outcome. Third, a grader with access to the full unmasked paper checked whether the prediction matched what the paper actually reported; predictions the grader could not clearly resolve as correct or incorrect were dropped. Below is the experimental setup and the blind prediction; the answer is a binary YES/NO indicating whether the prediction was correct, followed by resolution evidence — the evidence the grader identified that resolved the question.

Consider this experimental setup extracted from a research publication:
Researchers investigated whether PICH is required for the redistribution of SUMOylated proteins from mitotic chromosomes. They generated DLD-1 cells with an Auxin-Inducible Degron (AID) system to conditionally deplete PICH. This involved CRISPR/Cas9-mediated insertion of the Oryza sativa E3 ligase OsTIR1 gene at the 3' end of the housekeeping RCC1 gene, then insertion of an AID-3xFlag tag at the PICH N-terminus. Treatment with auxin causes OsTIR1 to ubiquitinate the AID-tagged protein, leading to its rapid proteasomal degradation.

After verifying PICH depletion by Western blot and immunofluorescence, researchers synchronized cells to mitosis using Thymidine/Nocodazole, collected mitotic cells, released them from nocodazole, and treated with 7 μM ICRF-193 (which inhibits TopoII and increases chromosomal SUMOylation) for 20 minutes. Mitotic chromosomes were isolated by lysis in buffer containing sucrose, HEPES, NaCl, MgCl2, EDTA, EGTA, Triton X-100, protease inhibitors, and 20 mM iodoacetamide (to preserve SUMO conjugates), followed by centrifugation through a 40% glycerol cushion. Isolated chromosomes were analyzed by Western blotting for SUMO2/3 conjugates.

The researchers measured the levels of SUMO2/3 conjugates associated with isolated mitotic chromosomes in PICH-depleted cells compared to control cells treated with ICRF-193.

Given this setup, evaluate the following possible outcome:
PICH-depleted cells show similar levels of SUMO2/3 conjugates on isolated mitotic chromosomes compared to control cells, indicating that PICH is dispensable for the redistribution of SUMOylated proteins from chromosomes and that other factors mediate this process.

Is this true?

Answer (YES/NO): NO